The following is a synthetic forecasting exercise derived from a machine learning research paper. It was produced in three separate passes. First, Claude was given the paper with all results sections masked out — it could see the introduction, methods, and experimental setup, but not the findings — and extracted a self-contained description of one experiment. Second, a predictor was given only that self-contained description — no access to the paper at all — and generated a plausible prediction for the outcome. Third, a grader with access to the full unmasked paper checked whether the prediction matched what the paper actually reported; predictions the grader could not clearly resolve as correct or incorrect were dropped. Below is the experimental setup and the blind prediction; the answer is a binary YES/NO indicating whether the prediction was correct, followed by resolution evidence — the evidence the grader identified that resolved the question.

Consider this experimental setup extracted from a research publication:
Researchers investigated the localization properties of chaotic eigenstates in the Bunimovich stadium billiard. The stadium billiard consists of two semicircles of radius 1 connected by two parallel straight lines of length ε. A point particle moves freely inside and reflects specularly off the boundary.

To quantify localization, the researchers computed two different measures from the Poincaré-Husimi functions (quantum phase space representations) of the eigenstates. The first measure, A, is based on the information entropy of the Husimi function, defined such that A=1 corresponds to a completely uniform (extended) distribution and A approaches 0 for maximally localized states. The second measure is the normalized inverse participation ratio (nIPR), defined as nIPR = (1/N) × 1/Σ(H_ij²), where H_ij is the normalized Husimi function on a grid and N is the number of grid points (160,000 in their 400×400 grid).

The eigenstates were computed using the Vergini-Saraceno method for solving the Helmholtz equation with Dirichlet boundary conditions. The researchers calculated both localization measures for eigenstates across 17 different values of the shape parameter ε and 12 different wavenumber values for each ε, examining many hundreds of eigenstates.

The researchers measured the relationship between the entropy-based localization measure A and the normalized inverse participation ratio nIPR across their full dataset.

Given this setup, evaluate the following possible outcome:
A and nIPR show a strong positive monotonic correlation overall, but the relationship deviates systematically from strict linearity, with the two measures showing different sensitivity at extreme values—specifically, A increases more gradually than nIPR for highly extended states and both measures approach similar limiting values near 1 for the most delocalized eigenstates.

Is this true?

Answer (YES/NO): NO